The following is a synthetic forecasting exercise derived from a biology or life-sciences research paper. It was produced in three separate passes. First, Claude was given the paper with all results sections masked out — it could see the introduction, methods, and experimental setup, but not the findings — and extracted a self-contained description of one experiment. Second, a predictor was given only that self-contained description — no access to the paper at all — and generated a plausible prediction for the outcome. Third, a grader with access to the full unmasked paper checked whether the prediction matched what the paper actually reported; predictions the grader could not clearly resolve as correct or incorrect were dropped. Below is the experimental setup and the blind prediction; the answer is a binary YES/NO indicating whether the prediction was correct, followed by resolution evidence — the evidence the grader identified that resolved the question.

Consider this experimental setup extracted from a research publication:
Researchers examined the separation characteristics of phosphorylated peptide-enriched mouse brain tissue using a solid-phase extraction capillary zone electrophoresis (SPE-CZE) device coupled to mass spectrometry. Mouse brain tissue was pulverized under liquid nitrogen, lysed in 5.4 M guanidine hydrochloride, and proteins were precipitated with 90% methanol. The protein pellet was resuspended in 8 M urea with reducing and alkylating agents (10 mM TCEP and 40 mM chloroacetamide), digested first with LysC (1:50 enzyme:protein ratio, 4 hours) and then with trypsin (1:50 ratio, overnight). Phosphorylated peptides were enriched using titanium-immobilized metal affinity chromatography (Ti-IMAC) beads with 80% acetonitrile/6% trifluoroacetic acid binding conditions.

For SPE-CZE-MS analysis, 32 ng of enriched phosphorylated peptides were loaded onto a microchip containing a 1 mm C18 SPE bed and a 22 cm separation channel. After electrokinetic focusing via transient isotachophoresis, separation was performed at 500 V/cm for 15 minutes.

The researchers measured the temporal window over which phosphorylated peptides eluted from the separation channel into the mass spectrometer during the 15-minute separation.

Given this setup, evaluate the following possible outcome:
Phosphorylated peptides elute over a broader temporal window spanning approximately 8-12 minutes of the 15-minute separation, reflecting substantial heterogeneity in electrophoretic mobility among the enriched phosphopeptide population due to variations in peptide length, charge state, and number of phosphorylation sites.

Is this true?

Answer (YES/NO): YES